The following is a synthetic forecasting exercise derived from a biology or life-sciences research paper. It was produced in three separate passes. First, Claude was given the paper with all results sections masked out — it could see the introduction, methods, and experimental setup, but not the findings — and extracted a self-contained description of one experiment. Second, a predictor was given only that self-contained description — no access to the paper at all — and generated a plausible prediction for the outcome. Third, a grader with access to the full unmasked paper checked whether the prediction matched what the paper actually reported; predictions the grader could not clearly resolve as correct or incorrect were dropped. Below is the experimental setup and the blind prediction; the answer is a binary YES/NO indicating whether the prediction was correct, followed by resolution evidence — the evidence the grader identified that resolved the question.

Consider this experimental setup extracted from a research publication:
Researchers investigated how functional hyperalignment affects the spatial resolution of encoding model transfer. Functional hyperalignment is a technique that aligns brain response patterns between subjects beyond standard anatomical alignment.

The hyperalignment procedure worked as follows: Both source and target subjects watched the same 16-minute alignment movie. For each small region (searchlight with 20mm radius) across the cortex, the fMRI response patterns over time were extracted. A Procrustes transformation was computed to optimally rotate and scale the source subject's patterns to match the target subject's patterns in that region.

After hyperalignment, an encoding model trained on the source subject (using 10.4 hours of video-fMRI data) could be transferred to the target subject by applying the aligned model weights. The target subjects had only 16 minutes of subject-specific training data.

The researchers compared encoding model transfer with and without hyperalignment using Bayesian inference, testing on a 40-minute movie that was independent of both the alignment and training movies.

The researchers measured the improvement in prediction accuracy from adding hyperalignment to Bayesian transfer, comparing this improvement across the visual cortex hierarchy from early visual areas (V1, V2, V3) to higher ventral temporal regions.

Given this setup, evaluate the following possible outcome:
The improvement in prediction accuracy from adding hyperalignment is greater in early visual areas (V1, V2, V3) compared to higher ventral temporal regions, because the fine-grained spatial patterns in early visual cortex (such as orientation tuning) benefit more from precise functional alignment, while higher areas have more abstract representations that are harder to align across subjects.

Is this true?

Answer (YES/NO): NO